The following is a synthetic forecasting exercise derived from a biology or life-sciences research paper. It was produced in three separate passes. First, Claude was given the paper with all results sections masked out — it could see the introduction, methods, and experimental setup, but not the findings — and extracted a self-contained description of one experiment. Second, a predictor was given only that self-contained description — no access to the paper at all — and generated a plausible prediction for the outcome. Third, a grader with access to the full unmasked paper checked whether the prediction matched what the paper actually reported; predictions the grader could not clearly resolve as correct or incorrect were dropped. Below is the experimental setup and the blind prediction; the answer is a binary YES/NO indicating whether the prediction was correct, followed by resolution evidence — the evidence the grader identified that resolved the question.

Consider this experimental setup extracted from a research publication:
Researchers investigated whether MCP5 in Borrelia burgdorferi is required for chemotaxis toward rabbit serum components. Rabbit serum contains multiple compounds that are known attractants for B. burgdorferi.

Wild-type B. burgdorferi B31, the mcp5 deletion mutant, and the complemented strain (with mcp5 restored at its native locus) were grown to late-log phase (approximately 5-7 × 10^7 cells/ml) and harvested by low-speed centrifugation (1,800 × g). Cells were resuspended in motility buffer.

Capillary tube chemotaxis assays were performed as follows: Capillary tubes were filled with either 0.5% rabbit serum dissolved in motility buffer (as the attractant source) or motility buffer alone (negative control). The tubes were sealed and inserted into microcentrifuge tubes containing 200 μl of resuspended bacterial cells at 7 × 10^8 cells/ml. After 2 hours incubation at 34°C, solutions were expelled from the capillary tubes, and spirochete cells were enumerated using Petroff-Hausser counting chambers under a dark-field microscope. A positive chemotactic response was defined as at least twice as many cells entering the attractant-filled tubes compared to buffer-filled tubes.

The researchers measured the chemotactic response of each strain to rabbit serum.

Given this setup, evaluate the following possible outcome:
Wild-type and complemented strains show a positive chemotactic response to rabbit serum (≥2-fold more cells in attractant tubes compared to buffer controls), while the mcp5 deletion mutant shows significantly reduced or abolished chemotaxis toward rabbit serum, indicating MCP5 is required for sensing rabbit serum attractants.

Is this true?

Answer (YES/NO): NO